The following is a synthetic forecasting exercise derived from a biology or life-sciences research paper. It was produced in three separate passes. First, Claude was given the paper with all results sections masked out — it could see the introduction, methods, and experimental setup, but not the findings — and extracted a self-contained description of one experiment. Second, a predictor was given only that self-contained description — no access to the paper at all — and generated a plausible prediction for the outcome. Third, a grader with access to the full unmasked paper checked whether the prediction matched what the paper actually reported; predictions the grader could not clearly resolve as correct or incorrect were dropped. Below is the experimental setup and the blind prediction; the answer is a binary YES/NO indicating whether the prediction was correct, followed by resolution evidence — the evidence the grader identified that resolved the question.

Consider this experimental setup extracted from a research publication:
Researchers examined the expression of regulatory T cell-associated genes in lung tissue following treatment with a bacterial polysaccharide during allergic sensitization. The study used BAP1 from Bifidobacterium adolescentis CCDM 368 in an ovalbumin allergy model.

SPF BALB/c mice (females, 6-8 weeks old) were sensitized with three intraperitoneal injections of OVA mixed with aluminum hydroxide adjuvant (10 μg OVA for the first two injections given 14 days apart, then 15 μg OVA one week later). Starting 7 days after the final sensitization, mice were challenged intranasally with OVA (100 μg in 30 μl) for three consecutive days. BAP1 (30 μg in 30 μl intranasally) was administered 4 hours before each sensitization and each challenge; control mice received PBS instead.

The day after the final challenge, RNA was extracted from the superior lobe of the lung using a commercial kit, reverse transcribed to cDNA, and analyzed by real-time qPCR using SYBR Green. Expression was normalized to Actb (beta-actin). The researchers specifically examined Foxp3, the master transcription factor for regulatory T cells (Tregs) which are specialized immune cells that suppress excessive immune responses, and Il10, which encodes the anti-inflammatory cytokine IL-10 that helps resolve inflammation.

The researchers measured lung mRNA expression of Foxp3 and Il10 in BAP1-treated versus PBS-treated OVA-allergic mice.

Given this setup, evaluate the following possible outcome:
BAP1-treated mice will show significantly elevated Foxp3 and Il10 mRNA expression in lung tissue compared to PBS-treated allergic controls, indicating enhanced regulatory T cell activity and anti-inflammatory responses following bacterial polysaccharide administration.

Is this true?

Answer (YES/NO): NO